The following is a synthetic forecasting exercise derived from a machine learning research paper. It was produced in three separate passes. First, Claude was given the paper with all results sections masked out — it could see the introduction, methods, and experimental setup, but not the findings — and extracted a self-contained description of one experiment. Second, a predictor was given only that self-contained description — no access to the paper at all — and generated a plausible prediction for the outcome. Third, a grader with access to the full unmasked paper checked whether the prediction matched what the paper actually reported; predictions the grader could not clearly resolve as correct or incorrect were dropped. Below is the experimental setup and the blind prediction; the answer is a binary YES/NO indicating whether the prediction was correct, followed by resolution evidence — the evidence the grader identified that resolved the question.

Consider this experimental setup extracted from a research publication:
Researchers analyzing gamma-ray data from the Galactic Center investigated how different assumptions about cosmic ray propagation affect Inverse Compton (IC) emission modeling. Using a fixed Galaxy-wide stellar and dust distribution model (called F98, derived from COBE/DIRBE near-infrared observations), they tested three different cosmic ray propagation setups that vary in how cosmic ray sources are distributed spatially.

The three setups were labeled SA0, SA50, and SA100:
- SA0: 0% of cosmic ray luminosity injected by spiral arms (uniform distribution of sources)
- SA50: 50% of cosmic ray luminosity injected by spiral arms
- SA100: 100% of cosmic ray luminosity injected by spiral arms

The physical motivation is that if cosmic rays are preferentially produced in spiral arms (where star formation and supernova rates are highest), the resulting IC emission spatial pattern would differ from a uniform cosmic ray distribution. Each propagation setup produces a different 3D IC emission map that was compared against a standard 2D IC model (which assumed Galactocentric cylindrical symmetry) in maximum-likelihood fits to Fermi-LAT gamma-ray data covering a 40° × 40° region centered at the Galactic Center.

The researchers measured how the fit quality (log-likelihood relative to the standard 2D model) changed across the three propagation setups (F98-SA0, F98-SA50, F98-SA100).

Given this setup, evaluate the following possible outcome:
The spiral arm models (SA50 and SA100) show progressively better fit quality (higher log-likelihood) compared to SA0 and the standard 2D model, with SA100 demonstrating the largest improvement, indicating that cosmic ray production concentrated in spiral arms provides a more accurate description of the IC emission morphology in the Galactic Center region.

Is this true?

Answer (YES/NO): NO